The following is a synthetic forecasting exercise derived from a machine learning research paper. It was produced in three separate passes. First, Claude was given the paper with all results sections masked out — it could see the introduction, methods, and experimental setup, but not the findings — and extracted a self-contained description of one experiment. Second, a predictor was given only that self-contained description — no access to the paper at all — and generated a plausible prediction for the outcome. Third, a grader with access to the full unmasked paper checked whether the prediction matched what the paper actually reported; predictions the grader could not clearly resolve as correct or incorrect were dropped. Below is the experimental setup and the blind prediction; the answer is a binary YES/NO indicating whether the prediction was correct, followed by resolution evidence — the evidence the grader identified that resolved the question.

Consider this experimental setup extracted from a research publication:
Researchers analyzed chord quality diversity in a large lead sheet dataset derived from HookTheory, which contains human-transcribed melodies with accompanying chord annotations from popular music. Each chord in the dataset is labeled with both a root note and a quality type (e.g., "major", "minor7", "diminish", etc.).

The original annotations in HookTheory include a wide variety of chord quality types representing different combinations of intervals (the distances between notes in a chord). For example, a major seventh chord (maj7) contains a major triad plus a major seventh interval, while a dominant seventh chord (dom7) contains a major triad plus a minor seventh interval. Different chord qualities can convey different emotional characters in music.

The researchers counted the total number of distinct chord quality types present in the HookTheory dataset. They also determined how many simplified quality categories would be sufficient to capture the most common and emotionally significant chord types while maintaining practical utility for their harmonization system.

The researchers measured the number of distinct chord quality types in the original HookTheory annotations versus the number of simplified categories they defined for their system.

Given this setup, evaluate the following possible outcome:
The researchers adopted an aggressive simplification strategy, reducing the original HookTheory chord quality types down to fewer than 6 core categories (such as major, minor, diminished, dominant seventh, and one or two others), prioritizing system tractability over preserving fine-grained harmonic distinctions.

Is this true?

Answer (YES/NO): NO